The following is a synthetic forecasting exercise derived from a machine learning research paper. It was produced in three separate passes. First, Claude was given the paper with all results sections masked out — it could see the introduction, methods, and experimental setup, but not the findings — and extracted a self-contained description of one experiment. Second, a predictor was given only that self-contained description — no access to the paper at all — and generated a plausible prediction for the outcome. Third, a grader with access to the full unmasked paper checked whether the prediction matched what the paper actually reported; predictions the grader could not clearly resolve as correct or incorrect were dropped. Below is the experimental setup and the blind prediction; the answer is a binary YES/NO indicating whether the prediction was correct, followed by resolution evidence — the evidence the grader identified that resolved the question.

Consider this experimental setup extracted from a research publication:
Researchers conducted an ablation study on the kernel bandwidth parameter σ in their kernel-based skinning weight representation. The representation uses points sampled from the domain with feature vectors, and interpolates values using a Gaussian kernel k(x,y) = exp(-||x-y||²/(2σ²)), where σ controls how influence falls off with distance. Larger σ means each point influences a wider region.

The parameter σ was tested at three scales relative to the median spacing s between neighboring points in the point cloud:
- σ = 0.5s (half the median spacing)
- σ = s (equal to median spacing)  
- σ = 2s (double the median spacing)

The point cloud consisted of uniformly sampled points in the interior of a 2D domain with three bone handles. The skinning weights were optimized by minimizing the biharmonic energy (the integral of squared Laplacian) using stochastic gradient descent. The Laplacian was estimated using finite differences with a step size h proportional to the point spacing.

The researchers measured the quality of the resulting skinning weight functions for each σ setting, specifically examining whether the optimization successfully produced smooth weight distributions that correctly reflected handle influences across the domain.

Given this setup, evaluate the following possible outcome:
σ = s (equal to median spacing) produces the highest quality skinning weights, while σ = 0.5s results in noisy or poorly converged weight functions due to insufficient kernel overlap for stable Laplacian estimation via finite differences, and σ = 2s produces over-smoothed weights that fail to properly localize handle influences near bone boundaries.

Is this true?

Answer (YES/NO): NO